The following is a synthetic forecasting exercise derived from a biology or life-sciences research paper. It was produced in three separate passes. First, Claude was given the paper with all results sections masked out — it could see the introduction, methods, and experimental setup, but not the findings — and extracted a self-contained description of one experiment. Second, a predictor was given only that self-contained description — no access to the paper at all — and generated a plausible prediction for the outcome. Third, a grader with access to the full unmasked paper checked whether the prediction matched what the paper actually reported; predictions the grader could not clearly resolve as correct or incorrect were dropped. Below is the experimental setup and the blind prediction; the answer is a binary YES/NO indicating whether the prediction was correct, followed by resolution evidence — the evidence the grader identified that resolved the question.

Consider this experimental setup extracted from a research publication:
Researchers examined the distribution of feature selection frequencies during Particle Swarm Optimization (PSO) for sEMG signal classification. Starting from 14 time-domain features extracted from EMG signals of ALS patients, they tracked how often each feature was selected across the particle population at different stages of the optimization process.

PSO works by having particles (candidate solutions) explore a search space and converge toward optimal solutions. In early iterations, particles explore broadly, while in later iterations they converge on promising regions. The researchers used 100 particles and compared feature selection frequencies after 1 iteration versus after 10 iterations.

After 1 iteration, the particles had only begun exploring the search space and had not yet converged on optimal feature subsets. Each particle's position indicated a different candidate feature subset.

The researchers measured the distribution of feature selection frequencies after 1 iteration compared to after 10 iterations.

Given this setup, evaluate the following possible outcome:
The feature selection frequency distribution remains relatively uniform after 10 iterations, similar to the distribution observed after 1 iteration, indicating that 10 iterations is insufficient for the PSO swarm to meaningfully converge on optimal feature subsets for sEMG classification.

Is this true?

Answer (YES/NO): NO